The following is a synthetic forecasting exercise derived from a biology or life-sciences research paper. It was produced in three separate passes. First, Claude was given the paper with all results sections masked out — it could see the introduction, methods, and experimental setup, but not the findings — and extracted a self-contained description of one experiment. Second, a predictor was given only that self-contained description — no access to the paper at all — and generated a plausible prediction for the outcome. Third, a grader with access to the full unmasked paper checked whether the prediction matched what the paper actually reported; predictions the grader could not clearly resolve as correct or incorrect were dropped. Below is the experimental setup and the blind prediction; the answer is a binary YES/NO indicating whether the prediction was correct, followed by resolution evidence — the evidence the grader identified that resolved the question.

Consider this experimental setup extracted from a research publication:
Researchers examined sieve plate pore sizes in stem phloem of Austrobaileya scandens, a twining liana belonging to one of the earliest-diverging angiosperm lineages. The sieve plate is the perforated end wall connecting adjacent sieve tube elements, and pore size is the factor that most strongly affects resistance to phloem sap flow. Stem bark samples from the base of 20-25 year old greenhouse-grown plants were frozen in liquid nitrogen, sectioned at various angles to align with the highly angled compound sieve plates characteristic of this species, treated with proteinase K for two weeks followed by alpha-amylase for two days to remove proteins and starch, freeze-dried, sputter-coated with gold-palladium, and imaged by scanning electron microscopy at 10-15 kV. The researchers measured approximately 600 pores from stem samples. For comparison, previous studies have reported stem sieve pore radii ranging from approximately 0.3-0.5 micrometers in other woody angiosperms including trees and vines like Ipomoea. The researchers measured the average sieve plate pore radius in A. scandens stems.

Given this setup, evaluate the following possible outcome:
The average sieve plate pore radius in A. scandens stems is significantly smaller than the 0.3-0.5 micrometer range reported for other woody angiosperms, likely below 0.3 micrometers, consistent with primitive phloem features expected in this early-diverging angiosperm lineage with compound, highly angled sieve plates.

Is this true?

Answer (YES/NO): YES